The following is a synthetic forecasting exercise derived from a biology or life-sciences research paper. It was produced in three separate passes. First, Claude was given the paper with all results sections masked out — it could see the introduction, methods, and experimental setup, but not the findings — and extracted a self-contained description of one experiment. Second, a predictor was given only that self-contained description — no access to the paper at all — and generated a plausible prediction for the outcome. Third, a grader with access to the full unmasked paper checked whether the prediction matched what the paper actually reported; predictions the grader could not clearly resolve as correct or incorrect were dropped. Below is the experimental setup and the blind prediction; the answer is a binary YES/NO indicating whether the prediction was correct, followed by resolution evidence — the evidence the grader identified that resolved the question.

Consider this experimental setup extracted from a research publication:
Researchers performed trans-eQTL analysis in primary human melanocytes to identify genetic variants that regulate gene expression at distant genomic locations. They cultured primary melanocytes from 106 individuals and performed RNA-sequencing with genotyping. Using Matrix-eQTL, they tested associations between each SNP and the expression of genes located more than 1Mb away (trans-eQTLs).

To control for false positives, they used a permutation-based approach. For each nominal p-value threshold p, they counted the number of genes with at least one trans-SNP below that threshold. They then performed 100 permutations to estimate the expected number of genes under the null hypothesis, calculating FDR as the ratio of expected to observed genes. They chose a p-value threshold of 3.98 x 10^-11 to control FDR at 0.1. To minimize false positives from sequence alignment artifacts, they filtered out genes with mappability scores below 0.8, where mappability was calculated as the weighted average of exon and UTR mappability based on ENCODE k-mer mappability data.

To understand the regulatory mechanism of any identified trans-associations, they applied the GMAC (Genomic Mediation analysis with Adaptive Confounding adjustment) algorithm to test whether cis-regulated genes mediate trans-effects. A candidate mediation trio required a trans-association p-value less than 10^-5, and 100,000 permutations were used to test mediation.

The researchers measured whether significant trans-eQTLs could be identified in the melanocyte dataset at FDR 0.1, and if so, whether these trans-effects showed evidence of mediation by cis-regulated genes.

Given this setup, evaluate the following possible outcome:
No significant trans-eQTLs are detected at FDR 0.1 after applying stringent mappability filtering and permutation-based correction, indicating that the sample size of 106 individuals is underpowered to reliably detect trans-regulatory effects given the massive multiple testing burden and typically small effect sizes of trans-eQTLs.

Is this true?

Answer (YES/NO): NO